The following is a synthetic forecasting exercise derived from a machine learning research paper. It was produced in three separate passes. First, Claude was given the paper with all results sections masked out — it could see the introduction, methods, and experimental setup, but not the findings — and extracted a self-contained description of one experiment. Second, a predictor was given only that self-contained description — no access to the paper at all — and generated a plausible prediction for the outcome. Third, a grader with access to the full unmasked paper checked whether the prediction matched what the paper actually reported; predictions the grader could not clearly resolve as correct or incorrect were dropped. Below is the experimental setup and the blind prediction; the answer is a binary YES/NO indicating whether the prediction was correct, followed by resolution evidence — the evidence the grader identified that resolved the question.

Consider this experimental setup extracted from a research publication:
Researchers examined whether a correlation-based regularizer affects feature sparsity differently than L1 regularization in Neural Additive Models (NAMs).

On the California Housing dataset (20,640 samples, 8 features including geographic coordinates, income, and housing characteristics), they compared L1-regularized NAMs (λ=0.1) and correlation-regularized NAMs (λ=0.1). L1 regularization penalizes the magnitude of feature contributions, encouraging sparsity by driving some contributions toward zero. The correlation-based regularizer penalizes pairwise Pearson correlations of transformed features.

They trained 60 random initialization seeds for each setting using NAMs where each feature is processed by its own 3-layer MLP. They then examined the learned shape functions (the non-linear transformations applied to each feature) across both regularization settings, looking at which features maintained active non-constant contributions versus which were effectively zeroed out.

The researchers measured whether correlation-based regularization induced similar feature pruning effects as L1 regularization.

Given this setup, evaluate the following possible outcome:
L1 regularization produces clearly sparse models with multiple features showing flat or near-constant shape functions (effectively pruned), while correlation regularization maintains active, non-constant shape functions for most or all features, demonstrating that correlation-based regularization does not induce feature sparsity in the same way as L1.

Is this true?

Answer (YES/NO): YES